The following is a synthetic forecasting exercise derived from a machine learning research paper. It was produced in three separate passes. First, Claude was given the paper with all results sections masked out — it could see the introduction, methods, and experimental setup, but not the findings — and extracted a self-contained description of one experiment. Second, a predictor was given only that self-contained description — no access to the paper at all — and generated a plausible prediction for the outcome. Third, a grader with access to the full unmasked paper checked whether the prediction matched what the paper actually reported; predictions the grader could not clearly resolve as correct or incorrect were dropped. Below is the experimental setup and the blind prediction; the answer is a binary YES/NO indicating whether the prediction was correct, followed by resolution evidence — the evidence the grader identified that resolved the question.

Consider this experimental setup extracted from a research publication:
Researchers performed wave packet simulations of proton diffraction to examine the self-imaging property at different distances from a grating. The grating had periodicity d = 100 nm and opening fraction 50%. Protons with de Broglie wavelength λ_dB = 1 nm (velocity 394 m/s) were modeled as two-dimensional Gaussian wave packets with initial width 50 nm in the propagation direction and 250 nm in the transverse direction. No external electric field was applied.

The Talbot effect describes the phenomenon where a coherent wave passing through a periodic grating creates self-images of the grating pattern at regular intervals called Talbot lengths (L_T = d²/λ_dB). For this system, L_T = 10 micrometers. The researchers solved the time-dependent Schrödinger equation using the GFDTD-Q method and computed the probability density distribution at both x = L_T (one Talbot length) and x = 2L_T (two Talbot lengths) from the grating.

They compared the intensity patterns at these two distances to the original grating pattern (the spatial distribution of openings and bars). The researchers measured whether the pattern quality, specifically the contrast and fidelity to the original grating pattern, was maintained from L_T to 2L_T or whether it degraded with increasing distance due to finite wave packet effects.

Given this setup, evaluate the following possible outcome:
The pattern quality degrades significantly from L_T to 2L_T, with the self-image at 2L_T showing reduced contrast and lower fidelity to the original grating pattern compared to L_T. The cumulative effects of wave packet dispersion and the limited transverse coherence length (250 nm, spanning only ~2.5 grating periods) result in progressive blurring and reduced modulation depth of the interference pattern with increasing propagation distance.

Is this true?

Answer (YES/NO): NO